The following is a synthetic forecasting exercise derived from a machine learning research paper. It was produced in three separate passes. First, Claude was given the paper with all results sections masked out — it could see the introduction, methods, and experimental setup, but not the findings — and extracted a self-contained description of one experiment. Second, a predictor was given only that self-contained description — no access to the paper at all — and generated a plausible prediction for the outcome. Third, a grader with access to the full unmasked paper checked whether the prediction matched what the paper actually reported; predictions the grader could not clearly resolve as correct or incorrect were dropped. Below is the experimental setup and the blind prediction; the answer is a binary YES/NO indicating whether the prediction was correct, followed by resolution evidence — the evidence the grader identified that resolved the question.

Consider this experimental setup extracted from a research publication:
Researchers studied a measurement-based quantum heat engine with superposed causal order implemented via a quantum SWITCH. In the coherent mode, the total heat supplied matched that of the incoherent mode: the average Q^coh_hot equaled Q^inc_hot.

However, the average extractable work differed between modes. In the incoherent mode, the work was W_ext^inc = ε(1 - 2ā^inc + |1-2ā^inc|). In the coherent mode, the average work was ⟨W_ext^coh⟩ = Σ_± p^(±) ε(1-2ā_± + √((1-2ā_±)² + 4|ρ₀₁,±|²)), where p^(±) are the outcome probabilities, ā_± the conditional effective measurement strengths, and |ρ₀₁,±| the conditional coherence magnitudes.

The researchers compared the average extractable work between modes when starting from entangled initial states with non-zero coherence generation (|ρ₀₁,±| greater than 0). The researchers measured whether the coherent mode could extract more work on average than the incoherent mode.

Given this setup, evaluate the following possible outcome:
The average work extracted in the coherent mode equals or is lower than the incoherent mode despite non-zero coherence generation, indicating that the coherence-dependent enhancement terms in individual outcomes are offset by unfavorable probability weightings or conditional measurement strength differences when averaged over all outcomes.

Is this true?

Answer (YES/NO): NO